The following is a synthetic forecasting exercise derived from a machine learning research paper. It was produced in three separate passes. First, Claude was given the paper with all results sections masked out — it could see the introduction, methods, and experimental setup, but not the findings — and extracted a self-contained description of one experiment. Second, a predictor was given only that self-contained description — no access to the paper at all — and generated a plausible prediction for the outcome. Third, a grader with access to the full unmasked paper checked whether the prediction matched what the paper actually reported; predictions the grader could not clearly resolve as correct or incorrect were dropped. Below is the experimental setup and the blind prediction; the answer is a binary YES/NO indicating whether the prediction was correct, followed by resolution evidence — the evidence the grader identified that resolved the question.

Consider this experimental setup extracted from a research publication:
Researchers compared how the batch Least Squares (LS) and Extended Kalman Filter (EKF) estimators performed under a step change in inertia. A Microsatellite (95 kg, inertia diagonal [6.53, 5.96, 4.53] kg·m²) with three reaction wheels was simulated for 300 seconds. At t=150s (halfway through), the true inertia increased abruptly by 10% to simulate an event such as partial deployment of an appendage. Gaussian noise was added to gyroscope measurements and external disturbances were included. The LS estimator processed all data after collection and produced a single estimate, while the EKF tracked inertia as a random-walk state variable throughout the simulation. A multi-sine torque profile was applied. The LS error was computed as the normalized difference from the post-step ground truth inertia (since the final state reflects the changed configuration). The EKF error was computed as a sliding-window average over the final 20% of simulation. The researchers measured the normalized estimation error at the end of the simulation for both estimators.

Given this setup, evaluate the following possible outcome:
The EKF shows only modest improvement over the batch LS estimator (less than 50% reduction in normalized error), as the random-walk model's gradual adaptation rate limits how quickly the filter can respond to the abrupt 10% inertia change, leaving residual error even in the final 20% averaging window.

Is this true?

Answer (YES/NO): YES